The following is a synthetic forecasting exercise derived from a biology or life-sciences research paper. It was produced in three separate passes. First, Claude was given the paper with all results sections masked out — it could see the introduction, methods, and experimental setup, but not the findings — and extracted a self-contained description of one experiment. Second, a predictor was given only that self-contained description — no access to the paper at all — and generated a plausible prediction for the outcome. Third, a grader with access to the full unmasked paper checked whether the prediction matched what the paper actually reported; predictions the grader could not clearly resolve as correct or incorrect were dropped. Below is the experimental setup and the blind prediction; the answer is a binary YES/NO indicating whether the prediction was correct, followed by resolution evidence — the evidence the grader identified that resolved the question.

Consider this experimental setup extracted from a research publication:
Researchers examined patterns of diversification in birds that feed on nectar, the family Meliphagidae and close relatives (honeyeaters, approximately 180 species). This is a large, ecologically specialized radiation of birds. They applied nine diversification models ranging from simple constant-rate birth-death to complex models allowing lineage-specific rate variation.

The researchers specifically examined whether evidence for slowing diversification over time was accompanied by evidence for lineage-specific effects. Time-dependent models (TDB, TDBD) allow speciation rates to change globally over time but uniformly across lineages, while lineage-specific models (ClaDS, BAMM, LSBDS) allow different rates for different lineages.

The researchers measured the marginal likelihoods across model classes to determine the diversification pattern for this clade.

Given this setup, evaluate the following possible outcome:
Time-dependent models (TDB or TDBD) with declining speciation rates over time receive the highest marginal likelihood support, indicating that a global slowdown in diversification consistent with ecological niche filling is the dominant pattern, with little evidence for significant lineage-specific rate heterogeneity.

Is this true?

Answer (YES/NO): YES